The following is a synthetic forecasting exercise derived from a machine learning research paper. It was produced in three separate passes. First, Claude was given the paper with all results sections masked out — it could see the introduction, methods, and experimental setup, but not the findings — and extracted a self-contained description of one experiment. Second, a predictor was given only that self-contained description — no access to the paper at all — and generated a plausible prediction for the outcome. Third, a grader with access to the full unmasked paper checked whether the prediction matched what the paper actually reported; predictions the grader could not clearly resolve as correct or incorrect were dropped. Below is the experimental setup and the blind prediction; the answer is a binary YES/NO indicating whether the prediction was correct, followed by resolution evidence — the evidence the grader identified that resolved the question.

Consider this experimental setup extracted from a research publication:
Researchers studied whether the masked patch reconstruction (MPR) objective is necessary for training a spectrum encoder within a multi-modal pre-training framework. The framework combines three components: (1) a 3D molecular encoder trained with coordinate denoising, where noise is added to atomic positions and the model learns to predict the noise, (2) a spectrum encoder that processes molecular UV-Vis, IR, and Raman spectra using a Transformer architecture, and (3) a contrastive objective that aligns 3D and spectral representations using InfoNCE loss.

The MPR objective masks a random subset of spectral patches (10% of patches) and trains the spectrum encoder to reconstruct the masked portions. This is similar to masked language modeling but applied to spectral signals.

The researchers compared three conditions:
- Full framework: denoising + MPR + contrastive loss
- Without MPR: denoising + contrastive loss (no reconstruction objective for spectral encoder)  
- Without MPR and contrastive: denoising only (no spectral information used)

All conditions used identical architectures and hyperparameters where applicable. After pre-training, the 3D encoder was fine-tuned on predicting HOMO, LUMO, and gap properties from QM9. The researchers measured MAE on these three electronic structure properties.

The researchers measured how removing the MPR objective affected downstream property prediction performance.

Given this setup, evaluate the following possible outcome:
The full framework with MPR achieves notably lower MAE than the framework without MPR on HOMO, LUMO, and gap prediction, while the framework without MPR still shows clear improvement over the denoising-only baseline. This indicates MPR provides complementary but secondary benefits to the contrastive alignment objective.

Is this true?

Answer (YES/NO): NO